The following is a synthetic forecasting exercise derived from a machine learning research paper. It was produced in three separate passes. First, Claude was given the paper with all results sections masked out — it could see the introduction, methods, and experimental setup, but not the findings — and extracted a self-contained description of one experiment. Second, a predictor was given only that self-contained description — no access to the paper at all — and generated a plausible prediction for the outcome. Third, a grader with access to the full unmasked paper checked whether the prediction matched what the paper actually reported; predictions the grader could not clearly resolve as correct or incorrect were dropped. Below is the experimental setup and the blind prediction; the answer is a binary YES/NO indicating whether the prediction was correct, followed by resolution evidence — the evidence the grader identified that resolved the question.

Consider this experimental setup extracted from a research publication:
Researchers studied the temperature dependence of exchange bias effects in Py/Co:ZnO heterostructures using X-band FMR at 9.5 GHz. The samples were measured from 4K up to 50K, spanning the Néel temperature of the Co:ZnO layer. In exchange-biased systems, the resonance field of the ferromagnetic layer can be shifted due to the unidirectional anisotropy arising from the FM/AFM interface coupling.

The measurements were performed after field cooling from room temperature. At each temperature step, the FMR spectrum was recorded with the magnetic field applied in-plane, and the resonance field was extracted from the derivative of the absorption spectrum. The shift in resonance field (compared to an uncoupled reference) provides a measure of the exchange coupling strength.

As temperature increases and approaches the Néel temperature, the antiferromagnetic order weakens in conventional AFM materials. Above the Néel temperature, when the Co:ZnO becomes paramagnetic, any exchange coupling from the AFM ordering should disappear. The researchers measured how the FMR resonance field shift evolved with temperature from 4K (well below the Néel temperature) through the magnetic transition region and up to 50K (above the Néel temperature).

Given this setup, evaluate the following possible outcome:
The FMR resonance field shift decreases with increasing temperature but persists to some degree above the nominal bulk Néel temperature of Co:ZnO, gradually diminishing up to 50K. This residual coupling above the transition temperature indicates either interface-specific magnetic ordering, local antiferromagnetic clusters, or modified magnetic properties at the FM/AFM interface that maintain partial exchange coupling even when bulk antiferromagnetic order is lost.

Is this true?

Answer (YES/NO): YES